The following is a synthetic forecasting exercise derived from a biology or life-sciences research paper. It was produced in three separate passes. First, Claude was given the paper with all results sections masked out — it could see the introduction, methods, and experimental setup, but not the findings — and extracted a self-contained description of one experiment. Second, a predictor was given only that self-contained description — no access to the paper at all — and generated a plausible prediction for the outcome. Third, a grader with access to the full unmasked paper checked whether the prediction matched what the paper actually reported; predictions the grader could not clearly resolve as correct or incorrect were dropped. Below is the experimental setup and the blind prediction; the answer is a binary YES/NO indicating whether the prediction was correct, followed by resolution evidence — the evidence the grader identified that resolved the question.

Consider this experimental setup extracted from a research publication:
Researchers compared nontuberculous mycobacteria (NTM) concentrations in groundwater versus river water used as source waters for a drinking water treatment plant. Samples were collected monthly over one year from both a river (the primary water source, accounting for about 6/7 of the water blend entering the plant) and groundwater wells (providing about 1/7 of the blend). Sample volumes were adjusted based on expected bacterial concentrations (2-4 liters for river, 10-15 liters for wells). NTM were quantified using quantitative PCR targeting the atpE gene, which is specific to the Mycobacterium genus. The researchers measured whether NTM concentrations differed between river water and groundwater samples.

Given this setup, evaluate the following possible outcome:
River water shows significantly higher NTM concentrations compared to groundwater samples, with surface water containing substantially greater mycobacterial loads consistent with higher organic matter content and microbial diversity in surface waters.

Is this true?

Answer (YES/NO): YES